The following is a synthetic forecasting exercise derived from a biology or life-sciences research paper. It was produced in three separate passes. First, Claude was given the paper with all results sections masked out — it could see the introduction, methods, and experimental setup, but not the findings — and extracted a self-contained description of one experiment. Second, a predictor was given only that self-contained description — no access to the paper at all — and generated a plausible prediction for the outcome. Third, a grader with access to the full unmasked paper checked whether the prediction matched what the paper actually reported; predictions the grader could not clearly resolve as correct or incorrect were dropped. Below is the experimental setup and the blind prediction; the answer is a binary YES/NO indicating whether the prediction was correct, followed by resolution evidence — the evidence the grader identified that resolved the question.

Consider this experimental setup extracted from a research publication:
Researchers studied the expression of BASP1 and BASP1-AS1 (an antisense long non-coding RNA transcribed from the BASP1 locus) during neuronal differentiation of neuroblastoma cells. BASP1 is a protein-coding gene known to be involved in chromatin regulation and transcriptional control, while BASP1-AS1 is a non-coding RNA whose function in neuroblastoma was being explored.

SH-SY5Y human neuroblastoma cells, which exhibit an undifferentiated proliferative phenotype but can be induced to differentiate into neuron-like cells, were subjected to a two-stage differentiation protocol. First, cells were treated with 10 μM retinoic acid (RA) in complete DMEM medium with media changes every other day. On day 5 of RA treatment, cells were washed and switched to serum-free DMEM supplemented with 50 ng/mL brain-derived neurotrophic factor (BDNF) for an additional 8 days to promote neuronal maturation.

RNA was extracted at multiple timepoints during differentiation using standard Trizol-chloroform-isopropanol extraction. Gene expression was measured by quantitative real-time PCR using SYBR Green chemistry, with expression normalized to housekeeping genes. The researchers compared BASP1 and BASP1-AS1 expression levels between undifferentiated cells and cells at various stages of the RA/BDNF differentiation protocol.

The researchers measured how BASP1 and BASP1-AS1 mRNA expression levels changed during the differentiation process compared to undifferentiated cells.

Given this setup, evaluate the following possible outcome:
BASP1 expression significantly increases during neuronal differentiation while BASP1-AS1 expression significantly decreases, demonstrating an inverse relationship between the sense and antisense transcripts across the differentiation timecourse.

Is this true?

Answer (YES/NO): NO